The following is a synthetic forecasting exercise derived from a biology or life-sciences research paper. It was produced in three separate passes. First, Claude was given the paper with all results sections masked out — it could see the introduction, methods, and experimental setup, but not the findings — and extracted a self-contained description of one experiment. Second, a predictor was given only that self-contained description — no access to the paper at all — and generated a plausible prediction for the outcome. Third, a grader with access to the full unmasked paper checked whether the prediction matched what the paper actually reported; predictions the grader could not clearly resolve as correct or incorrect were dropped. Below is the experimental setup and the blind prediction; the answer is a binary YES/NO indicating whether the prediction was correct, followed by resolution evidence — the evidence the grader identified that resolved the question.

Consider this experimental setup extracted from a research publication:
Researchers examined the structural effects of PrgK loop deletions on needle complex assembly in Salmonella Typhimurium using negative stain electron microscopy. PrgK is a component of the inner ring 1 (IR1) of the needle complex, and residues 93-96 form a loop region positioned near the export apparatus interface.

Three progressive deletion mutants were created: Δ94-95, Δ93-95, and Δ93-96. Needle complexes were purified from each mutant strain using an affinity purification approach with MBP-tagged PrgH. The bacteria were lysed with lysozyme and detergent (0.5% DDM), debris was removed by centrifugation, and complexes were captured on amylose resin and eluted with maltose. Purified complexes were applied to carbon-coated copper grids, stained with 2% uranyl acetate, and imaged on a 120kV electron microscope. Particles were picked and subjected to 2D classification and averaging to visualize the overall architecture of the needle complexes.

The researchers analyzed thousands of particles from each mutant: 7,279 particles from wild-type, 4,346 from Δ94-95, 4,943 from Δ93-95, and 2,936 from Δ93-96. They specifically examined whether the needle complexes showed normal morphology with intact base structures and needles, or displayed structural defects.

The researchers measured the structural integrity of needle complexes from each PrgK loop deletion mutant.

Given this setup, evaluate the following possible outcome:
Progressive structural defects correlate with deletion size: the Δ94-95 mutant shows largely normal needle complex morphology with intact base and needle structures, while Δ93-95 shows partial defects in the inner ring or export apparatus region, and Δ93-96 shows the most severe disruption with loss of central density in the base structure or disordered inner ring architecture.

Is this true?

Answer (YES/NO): NO